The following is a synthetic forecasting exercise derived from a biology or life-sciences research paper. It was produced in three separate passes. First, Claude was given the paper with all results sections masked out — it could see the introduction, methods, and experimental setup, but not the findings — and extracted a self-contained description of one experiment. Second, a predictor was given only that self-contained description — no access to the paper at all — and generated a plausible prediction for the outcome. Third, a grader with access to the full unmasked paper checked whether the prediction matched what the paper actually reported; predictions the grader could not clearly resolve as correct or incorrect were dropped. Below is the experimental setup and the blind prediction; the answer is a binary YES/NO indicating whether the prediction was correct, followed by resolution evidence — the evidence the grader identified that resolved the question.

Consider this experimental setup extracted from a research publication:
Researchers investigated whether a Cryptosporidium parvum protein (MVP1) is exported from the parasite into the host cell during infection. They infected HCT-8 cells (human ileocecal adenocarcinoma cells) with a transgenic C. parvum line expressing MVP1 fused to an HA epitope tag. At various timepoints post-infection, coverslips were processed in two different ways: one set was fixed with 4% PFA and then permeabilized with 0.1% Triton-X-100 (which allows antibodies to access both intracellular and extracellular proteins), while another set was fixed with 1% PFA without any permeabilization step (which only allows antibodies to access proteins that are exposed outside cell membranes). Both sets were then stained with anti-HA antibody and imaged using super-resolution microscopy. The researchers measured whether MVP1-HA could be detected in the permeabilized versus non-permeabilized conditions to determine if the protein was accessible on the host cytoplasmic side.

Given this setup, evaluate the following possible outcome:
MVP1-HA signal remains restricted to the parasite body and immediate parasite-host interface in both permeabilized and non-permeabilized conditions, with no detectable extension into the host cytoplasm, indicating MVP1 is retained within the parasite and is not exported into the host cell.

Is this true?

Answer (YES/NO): NO